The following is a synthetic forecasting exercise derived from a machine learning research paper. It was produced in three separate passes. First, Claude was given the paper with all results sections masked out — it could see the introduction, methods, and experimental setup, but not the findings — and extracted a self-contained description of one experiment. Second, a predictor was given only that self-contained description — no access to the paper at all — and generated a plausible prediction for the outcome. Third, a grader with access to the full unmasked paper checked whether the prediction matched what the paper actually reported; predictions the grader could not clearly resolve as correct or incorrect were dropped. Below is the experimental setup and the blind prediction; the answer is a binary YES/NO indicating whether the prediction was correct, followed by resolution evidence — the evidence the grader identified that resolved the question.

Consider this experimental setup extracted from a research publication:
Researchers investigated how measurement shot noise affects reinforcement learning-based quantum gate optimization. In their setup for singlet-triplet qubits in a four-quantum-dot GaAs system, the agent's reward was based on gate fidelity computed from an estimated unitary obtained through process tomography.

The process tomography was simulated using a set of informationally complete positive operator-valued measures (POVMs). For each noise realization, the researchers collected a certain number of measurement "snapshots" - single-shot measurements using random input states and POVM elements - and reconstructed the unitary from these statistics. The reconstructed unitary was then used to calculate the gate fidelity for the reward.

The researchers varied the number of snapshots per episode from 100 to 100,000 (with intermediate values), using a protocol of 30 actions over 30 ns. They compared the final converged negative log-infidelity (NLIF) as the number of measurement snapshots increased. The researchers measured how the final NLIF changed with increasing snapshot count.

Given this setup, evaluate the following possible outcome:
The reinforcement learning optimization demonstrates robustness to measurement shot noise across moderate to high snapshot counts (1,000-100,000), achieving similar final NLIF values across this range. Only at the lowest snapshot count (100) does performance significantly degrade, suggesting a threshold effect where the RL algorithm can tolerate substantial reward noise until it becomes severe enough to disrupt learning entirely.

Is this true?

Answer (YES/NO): NO